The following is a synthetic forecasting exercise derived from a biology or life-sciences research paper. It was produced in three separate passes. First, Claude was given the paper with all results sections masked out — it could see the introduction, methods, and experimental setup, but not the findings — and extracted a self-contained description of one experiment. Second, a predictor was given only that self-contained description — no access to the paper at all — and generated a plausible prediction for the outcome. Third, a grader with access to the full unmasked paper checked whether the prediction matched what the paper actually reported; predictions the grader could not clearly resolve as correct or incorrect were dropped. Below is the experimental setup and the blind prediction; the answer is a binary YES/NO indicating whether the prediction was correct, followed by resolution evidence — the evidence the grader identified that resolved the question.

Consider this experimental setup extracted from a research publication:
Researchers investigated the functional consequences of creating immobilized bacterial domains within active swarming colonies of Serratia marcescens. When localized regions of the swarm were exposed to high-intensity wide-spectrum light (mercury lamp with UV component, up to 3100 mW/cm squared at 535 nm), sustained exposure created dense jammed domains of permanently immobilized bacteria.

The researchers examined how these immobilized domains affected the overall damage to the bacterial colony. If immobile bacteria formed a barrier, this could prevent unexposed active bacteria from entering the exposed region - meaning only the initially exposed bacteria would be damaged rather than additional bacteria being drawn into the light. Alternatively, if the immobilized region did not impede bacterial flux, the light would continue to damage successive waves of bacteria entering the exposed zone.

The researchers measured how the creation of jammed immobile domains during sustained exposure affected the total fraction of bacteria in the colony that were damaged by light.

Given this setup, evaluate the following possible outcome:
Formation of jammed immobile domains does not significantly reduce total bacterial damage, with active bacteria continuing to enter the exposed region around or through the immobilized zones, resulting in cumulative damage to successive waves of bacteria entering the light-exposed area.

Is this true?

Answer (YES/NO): NO